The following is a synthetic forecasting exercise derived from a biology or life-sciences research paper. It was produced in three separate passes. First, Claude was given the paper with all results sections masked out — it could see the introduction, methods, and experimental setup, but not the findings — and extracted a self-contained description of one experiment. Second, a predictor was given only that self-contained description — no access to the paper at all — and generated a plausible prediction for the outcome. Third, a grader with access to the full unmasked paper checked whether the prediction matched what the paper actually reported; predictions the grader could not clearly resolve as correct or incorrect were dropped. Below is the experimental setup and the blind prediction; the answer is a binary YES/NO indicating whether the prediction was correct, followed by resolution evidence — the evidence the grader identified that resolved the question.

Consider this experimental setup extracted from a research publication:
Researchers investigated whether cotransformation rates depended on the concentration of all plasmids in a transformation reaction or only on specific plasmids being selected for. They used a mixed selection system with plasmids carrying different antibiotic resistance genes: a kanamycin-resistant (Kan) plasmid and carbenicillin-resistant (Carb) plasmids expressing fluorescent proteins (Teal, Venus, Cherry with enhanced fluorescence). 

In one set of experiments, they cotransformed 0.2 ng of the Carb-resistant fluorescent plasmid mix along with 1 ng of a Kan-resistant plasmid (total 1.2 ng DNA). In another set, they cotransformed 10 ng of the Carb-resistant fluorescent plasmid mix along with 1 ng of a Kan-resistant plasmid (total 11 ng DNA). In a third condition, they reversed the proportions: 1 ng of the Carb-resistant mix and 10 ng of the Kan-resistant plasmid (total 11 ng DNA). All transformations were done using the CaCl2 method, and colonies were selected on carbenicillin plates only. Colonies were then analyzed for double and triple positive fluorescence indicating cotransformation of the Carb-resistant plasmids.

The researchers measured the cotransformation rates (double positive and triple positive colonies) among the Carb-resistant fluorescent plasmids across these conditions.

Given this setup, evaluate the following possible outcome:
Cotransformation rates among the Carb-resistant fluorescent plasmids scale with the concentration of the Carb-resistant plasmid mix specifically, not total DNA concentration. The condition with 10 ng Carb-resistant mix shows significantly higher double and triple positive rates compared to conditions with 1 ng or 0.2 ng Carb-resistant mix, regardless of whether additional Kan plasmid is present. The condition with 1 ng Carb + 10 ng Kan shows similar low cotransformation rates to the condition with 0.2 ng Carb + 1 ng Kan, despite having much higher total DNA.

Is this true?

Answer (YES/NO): NO